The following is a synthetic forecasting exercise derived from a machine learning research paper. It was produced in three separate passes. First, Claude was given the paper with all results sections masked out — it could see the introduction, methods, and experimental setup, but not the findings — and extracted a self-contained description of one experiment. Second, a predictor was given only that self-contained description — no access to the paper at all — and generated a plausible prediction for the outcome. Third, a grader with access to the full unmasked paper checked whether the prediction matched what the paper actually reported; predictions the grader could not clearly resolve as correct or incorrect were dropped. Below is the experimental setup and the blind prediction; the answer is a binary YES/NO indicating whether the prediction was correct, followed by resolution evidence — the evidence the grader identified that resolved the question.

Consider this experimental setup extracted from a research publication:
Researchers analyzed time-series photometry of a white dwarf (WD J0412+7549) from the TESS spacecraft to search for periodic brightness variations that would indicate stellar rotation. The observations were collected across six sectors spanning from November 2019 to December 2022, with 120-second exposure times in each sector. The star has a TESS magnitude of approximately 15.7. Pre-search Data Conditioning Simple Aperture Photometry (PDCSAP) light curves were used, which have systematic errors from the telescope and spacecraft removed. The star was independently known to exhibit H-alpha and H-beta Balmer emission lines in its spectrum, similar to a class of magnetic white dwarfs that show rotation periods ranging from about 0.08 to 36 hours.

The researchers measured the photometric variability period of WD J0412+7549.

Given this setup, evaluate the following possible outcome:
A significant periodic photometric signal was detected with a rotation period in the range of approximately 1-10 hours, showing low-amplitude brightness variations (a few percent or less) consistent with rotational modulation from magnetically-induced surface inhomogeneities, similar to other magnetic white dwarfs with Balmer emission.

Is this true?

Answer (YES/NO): YES